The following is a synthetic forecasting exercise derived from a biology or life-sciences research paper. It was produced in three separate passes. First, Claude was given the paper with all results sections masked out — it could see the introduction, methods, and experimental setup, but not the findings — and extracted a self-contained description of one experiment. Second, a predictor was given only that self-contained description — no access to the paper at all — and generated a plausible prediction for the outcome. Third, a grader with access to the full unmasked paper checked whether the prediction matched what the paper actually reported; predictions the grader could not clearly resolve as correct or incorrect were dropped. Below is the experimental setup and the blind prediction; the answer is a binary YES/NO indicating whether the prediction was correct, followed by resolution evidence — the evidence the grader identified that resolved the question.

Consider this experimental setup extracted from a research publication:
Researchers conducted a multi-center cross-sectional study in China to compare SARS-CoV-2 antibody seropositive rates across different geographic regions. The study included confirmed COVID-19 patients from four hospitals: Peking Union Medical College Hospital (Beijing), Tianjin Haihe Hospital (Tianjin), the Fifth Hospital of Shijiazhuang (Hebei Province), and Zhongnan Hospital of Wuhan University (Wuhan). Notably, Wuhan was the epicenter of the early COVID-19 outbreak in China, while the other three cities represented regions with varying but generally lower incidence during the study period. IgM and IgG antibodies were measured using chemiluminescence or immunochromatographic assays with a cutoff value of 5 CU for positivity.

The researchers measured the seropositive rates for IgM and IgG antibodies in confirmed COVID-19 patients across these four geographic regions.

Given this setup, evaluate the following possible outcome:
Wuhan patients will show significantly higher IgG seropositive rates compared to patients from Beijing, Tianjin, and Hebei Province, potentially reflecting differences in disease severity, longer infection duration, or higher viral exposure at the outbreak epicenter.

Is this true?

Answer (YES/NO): NO